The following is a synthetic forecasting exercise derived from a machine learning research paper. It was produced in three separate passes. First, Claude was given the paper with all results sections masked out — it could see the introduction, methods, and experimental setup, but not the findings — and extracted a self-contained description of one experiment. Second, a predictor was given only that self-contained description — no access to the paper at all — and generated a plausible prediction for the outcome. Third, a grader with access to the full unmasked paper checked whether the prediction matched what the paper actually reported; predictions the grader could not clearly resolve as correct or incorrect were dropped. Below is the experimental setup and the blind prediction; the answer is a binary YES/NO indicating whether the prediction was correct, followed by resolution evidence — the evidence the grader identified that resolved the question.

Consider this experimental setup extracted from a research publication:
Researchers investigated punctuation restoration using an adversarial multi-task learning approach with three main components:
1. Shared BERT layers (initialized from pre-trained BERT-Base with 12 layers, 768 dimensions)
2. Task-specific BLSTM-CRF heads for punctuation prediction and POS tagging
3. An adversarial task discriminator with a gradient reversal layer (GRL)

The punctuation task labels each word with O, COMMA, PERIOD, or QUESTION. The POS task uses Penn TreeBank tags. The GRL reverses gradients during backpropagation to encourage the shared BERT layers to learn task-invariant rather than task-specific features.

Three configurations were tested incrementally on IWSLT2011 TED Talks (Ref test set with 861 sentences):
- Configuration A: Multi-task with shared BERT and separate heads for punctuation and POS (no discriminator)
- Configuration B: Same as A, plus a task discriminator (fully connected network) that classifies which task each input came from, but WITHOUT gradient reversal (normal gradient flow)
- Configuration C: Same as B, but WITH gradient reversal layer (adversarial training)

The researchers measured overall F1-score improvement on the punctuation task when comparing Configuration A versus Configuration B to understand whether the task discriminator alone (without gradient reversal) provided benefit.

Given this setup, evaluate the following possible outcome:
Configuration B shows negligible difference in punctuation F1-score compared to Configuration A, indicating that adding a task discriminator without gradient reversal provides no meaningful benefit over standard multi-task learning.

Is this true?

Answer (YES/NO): NO